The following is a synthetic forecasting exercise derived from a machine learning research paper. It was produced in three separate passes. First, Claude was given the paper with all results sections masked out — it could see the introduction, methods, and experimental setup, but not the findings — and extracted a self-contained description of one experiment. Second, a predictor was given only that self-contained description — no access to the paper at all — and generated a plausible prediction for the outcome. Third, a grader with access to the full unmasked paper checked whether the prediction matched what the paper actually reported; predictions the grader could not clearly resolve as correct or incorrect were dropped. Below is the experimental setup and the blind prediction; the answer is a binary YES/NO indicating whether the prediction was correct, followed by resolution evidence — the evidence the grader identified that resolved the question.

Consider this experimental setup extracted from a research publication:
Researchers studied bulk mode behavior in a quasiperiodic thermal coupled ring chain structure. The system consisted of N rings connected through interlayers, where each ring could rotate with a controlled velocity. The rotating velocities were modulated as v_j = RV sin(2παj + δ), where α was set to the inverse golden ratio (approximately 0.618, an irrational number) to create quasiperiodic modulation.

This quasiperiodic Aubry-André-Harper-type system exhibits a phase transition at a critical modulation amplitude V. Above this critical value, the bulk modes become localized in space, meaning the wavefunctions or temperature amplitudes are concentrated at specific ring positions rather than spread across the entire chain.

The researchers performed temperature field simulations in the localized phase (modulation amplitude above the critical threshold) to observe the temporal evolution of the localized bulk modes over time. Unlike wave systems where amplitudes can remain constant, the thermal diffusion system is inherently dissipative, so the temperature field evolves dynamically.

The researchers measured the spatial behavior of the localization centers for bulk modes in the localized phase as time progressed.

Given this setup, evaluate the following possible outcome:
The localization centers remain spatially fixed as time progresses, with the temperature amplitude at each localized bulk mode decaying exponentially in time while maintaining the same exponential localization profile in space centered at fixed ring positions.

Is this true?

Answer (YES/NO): NO